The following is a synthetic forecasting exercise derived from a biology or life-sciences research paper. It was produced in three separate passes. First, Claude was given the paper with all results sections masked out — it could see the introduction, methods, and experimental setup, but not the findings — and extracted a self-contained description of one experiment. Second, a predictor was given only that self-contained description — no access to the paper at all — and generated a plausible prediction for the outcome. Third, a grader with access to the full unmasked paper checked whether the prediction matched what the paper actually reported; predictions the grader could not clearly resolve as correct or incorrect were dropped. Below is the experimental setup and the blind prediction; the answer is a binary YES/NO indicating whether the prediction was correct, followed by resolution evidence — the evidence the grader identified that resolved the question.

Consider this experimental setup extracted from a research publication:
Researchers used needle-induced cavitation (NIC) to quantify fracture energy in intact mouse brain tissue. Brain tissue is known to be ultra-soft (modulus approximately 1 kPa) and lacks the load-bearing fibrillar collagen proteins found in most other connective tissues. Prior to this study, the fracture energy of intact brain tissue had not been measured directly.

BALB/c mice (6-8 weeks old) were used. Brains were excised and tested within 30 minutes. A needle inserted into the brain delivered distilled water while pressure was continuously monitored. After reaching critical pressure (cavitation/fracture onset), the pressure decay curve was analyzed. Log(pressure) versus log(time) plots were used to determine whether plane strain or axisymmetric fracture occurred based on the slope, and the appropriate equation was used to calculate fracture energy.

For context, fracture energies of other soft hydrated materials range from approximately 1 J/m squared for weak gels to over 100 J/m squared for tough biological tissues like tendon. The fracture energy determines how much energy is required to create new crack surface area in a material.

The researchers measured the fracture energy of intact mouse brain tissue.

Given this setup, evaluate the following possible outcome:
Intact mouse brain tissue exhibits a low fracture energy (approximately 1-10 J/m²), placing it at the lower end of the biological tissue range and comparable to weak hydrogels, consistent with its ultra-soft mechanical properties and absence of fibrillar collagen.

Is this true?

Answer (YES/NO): YES